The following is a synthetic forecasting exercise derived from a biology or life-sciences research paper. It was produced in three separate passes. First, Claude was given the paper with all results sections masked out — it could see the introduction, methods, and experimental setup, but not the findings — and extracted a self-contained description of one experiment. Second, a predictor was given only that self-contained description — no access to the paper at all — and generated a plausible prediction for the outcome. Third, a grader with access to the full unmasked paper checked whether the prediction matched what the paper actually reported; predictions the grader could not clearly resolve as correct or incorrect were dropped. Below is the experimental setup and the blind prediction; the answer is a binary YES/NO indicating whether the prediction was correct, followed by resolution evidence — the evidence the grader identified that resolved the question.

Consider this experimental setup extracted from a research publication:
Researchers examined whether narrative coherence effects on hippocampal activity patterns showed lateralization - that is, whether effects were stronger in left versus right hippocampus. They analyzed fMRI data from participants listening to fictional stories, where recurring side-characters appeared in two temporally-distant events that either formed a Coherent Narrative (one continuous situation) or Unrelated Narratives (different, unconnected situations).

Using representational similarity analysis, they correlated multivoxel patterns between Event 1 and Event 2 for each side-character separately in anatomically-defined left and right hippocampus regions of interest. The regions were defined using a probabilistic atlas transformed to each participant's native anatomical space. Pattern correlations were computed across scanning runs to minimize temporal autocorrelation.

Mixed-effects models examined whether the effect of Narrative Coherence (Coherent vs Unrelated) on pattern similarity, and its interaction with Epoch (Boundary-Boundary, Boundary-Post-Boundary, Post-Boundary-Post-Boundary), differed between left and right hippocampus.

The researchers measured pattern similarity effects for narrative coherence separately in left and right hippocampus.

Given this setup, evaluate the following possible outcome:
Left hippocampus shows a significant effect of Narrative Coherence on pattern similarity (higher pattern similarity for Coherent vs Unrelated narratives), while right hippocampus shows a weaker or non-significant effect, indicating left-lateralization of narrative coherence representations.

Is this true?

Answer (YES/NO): NO